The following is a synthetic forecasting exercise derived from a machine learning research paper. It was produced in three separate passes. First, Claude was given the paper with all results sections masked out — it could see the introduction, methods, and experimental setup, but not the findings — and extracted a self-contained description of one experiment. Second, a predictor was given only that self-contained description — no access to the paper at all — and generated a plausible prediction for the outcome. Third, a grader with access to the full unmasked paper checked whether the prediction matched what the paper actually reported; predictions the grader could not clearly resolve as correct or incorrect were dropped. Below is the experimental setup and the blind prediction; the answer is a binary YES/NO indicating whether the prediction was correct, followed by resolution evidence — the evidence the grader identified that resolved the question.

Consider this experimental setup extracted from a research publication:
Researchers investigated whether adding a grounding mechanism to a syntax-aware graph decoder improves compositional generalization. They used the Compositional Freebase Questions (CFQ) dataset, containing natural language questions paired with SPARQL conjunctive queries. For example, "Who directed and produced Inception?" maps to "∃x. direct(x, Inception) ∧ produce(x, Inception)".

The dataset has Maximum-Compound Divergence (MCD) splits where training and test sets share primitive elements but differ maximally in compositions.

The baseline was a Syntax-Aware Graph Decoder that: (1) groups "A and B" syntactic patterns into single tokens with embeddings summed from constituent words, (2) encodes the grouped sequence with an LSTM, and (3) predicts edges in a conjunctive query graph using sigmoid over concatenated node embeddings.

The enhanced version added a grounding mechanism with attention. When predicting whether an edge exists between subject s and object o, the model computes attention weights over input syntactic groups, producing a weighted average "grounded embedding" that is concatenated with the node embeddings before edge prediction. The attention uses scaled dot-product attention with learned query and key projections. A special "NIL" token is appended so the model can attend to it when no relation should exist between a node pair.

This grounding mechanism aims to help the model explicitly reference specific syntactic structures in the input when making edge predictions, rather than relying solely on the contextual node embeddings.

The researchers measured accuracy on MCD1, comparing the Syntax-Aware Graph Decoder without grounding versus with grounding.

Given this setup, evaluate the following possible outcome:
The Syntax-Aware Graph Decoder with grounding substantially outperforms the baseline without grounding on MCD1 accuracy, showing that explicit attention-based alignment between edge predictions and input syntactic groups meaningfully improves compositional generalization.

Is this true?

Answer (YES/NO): YES